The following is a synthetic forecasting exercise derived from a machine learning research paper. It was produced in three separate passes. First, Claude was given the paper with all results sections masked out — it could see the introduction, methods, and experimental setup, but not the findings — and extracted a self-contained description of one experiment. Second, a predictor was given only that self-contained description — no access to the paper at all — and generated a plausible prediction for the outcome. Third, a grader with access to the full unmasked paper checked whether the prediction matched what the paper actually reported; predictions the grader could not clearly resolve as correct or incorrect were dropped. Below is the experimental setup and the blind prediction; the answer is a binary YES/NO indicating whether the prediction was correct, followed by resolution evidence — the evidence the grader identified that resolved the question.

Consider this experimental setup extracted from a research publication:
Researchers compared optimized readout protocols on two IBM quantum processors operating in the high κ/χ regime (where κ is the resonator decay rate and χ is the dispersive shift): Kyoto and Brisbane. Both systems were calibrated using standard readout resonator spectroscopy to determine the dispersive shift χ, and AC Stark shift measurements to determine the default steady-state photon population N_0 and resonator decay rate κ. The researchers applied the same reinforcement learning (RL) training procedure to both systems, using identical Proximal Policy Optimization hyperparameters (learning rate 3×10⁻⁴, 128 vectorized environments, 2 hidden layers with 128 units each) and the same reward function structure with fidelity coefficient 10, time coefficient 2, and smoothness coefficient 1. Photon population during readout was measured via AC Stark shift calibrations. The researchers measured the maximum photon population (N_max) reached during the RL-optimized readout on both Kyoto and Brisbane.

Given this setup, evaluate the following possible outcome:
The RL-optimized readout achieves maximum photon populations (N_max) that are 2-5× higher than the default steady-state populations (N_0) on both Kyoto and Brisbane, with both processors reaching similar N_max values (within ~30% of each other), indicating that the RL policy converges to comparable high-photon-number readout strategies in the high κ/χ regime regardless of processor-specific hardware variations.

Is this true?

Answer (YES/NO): NO